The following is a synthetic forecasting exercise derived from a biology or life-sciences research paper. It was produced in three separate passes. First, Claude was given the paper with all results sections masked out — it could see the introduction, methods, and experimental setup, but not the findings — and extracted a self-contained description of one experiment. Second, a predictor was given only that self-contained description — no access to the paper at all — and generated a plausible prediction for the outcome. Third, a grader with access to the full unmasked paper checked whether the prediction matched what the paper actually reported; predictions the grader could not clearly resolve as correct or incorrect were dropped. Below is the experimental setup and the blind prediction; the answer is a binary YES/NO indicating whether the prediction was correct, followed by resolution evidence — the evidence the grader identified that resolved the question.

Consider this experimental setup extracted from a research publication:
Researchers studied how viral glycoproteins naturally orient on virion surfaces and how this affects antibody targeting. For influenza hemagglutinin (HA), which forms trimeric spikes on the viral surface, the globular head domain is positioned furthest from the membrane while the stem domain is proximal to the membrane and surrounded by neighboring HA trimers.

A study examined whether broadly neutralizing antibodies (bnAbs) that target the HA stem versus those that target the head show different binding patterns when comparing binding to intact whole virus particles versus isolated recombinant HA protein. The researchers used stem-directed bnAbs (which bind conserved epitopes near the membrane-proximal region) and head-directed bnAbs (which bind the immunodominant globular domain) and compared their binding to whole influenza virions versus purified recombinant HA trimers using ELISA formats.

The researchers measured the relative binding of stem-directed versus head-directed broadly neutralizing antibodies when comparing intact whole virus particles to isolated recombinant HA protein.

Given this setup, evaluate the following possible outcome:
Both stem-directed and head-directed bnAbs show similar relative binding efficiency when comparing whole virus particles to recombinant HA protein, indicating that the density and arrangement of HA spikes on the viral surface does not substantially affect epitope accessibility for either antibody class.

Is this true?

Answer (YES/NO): NO